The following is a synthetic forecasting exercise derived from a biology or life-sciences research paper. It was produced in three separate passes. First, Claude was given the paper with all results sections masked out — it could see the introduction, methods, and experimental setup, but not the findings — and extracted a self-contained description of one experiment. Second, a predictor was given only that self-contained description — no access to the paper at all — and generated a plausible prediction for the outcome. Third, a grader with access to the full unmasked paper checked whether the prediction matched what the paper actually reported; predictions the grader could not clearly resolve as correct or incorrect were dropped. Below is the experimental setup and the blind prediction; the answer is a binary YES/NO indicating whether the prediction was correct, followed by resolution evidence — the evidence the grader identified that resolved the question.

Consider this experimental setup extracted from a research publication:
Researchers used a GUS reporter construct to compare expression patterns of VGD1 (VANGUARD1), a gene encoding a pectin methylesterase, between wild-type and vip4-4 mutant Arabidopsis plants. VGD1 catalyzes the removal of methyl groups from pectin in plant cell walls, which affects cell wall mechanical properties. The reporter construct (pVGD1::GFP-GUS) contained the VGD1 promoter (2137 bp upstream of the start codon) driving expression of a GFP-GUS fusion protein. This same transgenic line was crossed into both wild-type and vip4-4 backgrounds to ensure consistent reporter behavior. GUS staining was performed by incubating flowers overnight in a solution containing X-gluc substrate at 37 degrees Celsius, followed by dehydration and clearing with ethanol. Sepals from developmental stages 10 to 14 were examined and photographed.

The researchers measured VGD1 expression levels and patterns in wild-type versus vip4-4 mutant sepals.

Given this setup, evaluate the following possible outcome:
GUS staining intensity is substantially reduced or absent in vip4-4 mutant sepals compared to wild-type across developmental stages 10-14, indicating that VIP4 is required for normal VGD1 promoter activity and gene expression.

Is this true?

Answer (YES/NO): YES